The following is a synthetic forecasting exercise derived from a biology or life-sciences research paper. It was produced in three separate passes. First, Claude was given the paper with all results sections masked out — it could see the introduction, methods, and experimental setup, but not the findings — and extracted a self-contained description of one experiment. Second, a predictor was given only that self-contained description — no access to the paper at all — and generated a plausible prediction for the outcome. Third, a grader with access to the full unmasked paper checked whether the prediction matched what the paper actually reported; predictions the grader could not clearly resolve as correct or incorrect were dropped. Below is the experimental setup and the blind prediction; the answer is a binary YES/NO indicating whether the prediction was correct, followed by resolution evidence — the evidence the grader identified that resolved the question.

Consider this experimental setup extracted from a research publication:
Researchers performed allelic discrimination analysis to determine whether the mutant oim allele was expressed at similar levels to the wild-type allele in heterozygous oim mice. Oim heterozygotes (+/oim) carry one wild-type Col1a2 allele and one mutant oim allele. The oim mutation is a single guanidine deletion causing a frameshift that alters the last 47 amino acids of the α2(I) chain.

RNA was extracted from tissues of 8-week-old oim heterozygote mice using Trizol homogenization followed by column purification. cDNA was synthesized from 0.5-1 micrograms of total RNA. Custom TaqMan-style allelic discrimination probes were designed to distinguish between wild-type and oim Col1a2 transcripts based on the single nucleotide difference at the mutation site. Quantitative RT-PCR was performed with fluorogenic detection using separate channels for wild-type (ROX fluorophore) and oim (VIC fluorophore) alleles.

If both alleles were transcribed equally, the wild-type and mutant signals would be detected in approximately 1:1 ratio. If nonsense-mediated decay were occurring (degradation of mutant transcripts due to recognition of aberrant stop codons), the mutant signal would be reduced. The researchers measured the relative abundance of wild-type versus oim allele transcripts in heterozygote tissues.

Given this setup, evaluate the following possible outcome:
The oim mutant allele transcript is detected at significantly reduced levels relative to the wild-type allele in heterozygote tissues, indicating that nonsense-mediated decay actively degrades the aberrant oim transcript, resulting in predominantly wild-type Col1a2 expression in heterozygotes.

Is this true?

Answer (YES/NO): NO